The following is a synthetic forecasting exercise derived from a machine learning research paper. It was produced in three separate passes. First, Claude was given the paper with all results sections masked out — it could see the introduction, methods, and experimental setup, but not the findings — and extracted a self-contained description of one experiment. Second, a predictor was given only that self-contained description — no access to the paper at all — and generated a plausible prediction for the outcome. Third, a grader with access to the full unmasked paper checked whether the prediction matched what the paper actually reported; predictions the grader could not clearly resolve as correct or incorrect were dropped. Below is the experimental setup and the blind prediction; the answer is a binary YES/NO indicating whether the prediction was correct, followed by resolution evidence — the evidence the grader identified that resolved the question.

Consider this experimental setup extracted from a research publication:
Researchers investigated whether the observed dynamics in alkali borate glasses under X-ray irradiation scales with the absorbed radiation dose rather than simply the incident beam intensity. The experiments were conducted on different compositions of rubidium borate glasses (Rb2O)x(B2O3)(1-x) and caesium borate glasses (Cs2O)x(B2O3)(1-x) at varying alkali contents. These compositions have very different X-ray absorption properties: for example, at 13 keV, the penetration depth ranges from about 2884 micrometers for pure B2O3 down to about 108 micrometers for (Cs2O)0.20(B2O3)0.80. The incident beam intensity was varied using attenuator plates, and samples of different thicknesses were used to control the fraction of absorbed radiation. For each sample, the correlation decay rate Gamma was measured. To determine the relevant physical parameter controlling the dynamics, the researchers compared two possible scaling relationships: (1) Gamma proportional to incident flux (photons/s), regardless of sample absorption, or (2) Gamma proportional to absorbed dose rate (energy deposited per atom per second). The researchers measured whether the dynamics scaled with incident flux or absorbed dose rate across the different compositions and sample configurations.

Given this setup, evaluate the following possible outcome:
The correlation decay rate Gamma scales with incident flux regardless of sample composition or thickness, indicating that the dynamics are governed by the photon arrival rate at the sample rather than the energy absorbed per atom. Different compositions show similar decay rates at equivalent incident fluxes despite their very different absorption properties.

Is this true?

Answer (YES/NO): NO